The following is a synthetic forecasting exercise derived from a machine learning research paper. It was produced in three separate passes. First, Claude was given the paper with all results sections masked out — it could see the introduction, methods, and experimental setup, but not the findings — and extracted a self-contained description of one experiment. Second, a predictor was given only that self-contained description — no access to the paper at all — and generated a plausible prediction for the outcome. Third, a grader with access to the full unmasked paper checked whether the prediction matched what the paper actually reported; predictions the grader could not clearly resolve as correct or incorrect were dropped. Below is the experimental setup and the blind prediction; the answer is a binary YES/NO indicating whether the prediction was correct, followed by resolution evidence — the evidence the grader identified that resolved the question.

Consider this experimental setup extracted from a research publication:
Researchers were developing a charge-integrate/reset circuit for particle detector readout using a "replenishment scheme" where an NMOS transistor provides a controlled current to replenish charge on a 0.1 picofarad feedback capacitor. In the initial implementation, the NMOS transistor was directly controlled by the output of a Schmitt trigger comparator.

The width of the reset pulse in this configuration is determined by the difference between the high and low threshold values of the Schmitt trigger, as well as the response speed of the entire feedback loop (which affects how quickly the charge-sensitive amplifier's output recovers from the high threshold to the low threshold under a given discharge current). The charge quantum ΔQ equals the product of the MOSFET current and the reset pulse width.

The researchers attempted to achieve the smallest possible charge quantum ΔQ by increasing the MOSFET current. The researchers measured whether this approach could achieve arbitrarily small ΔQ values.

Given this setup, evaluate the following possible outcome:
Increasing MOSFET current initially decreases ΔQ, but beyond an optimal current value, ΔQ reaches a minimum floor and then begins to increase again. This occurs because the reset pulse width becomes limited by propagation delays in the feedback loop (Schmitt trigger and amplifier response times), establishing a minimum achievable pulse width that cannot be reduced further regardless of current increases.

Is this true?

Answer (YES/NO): NO